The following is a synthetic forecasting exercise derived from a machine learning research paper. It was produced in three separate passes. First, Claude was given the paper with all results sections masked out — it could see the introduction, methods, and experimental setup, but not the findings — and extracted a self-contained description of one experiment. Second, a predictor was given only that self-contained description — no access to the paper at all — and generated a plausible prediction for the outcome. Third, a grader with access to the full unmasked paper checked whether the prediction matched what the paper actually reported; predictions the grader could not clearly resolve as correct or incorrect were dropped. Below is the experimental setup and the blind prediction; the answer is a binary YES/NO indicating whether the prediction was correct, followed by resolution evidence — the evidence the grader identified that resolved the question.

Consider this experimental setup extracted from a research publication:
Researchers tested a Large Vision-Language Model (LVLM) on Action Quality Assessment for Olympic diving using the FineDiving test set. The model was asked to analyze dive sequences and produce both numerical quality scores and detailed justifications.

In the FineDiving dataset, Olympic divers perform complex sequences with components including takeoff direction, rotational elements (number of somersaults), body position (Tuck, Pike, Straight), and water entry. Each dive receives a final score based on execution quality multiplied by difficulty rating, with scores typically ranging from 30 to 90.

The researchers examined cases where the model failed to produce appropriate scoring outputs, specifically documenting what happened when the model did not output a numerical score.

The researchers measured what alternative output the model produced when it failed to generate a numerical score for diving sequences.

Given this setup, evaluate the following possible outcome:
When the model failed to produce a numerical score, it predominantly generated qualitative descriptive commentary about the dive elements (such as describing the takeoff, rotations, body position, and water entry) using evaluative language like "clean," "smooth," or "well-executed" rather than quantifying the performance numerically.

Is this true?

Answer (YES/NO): NO